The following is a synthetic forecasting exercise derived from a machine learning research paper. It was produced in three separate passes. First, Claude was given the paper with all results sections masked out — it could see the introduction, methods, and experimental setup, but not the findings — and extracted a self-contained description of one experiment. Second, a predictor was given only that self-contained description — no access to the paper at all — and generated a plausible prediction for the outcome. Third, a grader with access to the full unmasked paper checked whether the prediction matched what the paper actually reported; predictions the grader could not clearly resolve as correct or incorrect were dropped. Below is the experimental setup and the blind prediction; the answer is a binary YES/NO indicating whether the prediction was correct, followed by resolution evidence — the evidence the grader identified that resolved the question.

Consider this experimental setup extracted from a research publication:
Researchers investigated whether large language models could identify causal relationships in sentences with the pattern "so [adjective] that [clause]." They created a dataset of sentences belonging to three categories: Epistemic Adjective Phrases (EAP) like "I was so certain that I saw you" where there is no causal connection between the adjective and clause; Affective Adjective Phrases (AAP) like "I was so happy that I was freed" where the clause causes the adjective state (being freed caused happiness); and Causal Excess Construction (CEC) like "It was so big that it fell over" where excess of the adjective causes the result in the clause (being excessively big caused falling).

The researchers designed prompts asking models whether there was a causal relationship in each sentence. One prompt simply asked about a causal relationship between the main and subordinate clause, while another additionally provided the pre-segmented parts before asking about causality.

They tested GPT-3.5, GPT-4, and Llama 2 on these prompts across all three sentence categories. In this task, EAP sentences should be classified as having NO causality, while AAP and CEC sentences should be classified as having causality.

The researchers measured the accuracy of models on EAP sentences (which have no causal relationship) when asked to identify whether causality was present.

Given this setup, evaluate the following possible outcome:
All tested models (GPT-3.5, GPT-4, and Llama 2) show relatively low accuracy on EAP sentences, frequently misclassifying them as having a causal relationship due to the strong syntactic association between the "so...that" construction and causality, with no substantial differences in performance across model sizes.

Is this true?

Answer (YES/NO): YES